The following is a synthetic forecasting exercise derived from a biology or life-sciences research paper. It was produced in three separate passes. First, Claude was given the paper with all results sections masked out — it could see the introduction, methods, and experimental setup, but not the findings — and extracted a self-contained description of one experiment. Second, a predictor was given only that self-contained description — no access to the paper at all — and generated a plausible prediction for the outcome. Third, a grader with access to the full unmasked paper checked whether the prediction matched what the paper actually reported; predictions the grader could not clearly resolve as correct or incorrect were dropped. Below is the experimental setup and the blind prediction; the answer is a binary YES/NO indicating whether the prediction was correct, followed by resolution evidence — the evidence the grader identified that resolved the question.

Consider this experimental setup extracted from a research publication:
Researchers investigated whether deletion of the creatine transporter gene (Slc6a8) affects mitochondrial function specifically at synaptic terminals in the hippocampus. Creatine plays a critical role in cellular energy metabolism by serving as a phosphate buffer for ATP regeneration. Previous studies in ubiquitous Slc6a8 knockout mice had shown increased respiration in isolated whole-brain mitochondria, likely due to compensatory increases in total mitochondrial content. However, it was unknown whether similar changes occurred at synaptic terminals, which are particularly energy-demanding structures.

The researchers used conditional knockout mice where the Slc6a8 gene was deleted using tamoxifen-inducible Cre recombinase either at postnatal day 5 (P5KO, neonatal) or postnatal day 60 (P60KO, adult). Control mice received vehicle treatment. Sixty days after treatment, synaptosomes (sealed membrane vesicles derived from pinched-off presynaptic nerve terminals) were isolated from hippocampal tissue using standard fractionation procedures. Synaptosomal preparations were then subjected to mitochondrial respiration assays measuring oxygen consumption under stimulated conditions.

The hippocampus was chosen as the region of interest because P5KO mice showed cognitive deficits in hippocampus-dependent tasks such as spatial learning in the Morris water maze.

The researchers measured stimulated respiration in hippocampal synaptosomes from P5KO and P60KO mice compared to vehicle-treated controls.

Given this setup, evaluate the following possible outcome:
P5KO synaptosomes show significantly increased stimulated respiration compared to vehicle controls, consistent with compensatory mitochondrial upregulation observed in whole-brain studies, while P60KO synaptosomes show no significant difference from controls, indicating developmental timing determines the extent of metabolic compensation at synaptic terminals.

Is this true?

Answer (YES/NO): NO